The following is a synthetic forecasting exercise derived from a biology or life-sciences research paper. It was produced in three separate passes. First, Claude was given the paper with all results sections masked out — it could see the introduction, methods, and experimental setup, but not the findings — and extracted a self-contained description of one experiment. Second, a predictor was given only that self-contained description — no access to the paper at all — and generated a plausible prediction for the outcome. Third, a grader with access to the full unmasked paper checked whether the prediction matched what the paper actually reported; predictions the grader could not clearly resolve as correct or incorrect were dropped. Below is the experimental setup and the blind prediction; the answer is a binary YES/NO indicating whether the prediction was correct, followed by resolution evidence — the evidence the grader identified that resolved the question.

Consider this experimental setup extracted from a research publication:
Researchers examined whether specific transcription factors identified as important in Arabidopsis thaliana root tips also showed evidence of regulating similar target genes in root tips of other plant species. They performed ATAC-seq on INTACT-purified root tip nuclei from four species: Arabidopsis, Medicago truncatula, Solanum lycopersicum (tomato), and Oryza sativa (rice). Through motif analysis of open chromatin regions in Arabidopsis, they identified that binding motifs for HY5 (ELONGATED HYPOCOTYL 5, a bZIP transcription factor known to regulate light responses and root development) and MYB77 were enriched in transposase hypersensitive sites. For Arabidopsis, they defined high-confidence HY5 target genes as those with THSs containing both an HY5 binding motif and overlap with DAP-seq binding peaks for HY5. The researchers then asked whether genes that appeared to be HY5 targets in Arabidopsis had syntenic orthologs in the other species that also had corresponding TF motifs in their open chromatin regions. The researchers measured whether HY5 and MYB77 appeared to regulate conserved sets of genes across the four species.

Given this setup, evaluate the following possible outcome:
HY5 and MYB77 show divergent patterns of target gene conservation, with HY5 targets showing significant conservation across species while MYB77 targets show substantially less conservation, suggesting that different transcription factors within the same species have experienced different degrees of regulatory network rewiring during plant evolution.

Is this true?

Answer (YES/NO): NO